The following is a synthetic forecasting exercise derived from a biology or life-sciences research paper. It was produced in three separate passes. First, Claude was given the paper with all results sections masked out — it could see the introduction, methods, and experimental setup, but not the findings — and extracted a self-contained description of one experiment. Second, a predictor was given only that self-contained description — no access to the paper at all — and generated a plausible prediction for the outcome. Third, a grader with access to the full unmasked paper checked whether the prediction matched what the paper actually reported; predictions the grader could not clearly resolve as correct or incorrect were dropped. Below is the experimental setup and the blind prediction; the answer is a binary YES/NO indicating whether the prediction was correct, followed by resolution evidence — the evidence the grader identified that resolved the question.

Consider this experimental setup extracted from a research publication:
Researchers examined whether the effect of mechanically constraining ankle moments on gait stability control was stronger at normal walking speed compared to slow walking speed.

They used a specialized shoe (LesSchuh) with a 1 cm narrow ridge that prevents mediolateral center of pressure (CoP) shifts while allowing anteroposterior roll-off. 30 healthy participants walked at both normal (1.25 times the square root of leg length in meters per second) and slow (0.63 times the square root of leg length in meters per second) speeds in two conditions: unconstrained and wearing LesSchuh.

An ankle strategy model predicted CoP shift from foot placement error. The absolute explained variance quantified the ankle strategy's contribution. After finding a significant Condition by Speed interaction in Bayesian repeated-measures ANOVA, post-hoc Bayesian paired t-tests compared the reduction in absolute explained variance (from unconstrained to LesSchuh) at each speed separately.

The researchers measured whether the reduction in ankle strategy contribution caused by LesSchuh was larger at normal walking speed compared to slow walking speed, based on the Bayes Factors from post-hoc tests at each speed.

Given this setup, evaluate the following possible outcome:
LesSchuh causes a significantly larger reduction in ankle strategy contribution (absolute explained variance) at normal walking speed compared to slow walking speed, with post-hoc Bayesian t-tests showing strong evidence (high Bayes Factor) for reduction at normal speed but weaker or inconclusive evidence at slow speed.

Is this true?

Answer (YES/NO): NO